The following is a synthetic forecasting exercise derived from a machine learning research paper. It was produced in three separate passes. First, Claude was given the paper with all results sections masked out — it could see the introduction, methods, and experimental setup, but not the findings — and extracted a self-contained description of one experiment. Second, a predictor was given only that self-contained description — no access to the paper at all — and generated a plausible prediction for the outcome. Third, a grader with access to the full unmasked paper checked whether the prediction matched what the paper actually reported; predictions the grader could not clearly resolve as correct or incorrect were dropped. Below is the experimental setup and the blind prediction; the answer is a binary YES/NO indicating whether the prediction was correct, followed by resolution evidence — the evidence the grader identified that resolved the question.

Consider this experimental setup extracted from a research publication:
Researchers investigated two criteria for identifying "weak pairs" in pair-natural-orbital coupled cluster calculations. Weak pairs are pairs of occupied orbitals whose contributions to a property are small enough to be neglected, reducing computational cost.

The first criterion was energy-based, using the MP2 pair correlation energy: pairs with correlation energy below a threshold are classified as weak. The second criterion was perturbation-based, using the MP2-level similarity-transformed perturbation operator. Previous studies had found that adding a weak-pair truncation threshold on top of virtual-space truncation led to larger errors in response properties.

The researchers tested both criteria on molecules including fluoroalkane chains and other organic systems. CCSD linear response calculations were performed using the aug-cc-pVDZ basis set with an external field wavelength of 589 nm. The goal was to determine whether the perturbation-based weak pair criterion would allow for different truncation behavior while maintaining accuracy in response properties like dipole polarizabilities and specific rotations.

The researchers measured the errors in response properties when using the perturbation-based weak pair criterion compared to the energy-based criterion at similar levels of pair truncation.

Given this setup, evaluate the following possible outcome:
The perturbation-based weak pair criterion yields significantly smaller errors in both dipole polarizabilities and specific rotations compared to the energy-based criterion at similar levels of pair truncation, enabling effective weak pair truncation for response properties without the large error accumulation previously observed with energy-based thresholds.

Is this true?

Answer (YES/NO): NO